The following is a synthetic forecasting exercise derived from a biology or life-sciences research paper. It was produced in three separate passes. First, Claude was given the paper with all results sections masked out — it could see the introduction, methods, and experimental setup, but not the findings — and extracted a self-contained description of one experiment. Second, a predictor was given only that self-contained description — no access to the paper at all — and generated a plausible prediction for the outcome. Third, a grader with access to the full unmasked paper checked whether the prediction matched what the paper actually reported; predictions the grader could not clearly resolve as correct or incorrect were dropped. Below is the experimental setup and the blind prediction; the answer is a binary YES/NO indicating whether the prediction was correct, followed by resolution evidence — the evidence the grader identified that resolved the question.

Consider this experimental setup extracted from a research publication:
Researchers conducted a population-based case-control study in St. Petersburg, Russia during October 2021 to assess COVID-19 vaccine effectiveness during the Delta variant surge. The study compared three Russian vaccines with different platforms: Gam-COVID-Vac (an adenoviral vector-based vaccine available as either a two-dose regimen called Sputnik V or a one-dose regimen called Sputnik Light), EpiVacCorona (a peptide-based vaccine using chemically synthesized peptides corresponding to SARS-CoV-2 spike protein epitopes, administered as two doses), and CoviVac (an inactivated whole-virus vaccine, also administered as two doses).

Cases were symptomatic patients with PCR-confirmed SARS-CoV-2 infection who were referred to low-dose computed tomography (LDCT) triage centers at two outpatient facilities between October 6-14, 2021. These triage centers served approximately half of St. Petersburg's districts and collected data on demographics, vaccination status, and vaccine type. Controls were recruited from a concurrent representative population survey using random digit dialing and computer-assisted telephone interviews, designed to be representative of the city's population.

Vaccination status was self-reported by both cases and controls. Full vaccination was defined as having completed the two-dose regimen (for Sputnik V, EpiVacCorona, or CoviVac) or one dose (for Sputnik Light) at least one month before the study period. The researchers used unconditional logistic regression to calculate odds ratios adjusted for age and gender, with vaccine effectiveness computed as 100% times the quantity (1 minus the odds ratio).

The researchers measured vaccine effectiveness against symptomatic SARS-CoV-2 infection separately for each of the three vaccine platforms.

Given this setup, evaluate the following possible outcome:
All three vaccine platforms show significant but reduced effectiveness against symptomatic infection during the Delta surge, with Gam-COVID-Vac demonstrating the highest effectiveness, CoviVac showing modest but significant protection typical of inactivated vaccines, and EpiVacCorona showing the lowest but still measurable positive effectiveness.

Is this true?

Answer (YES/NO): NO